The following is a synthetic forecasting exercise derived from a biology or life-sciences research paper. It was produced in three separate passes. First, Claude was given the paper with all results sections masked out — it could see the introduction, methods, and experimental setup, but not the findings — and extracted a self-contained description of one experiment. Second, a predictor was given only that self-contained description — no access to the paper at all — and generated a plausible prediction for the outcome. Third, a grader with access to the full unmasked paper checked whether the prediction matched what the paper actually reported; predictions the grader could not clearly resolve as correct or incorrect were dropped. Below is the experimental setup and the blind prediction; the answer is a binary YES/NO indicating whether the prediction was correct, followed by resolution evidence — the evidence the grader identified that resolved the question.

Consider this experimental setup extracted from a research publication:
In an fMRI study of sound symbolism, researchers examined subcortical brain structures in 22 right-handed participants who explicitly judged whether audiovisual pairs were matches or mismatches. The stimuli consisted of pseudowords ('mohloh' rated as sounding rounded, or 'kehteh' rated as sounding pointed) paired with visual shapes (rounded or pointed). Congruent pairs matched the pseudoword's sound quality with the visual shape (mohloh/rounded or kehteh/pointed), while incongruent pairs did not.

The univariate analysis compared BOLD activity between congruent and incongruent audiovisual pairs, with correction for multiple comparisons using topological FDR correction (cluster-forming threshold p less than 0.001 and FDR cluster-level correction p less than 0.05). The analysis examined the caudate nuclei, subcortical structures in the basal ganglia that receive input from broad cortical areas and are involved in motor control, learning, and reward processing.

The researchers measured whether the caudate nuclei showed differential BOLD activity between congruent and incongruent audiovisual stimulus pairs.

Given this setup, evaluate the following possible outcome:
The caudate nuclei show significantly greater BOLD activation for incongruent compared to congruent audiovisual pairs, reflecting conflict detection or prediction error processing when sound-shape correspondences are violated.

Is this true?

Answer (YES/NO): NO